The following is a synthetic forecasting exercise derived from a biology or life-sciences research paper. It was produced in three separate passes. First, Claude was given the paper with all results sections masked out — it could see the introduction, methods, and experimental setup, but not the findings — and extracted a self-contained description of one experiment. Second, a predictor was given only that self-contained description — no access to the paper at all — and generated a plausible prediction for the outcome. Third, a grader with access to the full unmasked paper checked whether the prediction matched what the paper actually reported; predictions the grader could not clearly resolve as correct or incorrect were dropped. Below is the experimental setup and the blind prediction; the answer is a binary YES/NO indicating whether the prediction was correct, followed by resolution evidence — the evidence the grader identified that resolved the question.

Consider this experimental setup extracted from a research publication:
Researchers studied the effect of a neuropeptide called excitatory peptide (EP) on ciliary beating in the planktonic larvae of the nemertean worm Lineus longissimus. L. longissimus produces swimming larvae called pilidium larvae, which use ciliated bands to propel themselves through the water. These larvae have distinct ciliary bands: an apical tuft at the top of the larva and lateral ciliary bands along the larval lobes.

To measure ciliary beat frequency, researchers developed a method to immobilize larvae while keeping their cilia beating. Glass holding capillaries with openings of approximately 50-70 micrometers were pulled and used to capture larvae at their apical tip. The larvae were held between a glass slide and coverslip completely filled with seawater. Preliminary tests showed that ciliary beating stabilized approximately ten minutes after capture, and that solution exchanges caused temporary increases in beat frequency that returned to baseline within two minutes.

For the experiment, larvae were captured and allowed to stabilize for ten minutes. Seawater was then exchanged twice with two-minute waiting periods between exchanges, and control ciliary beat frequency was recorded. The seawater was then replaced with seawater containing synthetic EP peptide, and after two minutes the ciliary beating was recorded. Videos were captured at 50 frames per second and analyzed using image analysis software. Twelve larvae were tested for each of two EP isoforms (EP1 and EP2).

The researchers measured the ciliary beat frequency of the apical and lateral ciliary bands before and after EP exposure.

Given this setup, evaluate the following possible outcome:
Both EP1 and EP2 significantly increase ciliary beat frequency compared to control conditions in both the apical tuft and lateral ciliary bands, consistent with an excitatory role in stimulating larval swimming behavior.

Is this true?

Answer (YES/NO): NO